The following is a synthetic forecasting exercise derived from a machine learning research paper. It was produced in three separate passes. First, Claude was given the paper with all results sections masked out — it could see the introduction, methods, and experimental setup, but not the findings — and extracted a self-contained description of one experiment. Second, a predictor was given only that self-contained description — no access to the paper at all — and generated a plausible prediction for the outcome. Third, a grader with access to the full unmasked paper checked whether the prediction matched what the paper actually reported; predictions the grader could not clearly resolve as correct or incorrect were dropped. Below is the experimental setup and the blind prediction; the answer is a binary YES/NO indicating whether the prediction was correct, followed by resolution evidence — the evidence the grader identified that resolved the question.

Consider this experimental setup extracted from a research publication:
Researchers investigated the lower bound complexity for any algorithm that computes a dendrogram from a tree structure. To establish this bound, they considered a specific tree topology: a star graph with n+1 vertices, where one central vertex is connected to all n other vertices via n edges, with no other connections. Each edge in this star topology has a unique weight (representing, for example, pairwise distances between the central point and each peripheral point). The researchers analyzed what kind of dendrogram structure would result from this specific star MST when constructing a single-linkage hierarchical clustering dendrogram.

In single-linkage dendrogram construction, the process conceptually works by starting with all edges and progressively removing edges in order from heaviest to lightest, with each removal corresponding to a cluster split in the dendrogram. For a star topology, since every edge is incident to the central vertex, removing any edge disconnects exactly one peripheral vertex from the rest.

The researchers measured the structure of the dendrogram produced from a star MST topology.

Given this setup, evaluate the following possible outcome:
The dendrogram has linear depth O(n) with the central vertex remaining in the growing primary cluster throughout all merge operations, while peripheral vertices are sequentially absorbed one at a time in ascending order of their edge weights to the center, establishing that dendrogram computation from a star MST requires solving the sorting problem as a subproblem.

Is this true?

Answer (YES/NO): YES